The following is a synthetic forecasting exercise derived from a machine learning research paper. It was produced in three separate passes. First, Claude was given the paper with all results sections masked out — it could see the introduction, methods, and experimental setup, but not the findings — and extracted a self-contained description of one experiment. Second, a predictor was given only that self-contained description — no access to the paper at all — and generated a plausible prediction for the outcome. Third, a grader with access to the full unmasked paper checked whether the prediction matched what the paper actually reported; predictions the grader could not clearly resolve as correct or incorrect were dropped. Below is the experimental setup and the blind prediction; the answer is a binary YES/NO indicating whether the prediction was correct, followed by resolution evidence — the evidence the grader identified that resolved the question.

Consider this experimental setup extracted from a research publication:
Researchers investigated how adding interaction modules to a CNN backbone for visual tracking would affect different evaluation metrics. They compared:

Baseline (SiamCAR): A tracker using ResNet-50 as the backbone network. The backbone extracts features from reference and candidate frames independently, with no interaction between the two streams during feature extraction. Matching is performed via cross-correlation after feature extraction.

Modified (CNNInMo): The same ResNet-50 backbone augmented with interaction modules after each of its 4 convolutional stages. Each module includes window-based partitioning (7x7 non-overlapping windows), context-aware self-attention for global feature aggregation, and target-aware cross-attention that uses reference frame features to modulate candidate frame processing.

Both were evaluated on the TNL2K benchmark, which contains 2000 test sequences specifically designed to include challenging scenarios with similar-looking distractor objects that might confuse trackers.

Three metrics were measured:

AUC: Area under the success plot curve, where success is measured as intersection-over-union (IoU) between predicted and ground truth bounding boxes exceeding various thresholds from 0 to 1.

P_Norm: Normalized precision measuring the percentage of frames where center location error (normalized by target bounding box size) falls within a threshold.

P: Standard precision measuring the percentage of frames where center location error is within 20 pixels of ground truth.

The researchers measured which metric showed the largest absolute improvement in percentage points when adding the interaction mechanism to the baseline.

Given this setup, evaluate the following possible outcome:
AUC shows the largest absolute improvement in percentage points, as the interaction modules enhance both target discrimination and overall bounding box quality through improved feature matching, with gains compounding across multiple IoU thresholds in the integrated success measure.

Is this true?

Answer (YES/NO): YES